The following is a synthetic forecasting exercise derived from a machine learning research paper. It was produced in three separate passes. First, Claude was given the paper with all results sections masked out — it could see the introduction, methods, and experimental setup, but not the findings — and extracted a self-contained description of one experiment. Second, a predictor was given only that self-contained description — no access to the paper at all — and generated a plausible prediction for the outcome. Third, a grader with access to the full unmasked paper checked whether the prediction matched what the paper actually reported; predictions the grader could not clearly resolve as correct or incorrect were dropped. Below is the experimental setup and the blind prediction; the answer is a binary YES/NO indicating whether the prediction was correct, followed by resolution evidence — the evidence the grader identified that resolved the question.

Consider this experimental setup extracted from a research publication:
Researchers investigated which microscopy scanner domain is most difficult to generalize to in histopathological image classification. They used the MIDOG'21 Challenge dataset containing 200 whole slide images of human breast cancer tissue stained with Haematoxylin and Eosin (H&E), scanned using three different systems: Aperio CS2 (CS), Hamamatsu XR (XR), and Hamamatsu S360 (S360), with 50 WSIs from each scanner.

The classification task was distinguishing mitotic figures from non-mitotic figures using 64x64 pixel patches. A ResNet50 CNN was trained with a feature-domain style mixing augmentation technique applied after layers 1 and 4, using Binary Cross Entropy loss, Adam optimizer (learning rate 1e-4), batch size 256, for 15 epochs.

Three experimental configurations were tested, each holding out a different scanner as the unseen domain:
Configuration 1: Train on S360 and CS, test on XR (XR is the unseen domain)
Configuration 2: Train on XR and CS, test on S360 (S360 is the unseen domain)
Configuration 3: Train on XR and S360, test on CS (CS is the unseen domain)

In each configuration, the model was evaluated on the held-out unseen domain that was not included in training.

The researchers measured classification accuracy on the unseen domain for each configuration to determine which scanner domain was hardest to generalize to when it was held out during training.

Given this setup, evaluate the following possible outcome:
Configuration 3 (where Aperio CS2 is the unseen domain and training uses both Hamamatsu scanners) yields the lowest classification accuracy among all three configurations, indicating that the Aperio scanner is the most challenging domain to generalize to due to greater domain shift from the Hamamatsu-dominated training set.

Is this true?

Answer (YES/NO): YES